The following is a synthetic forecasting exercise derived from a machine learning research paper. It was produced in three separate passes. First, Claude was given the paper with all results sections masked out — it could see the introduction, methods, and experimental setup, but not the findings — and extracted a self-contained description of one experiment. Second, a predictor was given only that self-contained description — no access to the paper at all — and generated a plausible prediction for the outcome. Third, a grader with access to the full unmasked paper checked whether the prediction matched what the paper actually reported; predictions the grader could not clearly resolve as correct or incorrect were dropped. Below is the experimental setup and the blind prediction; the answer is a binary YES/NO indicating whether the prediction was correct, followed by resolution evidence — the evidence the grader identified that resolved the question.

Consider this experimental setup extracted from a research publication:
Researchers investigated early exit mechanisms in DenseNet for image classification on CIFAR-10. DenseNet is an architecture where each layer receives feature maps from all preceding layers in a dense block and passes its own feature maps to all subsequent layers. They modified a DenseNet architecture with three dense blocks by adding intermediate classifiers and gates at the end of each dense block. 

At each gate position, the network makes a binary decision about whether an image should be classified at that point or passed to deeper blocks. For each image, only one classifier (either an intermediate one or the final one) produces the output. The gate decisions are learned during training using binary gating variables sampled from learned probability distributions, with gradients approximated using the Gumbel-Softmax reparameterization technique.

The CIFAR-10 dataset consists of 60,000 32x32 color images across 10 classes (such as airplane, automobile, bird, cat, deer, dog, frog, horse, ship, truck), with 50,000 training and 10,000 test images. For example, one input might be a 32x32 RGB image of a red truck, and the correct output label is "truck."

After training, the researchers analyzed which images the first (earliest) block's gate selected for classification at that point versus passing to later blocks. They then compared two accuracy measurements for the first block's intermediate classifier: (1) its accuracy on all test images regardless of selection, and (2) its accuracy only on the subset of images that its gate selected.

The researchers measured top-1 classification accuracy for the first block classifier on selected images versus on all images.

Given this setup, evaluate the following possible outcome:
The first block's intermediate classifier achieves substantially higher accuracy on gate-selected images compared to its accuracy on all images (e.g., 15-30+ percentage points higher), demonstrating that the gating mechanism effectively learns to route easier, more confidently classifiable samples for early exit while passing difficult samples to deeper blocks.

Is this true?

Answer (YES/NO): YES